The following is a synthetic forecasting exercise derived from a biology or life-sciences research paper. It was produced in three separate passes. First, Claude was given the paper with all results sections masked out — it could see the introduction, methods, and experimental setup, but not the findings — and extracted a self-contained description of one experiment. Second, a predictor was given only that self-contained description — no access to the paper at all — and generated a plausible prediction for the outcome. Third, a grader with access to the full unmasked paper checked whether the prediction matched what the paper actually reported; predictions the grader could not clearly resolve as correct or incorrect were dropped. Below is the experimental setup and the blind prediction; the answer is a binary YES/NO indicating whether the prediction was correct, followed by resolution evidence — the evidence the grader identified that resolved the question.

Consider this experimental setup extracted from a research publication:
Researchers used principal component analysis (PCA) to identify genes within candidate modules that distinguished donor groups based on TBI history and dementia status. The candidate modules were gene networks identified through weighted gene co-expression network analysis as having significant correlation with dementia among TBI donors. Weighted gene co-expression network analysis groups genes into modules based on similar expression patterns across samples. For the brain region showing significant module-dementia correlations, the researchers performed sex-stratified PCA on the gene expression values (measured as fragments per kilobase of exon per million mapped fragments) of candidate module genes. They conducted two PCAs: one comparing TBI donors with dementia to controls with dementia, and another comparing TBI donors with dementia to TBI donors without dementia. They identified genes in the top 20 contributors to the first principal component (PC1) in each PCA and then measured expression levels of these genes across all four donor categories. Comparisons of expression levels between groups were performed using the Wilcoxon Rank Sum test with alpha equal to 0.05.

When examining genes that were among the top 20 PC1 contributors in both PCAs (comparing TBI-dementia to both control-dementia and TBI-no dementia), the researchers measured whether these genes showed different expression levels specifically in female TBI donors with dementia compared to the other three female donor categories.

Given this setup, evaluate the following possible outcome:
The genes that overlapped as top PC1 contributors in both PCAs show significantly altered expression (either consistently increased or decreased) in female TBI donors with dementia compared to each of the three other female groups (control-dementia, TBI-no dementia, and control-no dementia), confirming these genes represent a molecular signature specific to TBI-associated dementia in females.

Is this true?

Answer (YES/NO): NO